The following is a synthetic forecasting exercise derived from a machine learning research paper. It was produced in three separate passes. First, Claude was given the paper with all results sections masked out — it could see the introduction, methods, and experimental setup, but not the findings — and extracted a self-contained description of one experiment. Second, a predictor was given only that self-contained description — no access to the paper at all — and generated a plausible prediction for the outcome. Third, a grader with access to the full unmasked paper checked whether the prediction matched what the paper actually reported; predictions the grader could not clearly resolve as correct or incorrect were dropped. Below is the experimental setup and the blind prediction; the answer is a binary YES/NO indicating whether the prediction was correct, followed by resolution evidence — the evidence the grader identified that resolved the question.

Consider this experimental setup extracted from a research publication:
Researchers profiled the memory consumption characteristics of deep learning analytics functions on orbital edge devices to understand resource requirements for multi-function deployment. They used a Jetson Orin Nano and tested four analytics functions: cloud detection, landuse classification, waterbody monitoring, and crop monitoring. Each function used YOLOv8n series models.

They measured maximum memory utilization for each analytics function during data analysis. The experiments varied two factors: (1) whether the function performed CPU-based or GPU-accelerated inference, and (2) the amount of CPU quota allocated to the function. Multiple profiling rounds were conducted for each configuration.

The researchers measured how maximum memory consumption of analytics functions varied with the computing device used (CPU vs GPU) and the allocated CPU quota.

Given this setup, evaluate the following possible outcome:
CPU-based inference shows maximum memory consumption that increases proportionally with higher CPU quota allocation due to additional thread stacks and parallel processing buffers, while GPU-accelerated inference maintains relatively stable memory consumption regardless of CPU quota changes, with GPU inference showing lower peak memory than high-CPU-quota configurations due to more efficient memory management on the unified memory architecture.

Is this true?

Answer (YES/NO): NO